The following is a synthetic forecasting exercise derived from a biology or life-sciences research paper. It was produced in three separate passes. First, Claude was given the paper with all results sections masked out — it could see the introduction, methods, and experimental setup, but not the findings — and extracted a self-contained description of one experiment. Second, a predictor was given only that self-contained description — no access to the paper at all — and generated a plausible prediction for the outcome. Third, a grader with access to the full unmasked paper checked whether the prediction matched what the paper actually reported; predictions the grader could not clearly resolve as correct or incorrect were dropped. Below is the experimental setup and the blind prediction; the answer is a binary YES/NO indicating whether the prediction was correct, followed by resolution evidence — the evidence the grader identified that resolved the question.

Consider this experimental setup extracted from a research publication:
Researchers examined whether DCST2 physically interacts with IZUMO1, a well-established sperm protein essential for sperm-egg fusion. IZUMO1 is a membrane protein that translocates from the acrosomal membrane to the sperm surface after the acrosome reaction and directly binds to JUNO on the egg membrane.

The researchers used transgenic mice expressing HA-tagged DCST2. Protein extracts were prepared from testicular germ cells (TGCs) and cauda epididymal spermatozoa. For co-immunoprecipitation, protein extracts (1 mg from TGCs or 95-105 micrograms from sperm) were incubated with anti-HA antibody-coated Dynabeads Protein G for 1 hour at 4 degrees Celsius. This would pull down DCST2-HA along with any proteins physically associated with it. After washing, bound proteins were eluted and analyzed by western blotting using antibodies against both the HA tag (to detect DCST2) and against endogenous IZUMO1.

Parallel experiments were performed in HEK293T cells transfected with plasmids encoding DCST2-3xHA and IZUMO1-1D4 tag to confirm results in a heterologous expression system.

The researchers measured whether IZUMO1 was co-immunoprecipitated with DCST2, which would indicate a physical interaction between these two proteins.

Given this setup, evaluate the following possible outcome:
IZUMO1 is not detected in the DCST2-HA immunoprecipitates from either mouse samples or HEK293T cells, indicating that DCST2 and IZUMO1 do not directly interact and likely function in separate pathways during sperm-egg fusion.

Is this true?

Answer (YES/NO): YES